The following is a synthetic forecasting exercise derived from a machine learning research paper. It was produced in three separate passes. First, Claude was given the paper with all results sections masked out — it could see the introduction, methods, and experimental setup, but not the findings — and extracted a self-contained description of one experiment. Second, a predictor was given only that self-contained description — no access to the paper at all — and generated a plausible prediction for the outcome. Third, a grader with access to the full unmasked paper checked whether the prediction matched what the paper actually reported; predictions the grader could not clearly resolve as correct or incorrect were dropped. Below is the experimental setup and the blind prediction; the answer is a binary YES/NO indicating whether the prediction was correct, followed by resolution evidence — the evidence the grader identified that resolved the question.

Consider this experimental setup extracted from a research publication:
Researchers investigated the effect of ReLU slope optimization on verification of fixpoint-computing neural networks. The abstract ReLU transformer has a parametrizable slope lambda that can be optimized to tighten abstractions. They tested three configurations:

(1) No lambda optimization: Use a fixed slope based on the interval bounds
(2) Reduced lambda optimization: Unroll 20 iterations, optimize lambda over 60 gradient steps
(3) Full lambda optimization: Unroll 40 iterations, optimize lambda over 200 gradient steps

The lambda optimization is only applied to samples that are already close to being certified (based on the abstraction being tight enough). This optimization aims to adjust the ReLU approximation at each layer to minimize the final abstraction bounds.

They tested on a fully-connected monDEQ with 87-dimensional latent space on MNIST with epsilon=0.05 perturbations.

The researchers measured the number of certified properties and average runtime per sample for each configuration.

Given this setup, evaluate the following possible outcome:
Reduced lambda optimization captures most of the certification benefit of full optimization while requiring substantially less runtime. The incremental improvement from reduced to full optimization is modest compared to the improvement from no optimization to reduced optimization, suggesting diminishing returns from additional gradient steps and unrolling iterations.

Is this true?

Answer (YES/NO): NO